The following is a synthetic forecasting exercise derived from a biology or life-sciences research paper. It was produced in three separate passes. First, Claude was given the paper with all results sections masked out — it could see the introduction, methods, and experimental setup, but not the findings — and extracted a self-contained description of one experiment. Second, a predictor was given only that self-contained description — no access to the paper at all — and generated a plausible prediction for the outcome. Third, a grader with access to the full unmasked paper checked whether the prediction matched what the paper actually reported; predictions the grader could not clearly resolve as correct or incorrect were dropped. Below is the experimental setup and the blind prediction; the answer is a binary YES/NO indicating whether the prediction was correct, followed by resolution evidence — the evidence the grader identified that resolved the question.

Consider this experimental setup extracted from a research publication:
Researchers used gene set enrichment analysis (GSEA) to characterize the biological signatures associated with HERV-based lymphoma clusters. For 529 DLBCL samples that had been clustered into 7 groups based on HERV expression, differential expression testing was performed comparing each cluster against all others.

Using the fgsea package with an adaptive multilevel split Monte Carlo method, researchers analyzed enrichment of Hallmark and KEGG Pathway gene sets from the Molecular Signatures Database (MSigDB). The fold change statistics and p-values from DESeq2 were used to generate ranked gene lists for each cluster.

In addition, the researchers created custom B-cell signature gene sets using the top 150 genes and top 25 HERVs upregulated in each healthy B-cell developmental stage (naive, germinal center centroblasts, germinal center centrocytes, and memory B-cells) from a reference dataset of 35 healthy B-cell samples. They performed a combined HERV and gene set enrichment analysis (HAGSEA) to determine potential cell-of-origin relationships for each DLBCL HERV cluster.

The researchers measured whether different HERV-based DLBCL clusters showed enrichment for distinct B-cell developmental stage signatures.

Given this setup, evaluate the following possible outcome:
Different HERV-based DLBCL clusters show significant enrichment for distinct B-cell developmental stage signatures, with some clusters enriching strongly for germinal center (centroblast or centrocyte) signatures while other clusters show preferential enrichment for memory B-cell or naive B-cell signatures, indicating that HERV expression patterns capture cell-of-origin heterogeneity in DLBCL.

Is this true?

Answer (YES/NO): YES